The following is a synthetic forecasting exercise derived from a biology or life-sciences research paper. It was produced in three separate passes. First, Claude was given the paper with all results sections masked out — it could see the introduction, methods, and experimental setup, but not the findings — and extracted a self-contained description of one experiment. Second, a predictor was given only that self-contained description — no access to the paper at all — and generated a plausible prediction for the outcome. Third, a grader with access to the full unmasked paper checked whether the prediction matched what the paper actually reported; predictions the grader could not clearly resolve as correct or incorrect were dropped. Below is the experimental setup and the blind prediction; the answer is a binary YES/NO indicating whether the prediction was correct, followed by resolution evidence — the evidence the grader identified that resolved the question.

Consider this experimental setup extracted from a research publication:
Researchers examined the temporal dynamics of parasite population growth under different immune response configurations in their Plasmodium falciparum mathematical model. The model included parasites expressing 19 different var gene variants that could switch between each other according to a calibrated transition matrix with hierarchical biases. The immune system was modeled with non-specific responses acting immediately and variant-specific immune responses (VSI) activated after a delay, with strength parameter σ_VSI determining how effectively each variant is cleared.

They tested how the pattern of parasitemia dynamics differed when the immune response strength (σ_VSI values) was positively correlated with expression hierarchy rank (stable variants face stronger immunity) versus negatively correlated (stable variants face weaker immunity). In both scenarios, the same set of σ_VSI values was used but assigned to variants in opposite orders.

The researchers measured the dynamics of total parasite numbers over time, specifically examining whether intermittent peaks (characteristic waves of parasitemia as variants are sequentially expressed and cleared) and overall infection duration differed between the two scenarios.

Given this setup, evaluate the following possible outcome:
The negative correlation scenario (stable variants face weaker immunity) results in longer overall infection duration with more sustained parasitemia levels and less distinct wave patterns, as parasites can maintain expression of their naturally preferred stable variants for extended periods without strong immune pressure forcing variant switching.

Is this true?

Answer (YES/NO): NO